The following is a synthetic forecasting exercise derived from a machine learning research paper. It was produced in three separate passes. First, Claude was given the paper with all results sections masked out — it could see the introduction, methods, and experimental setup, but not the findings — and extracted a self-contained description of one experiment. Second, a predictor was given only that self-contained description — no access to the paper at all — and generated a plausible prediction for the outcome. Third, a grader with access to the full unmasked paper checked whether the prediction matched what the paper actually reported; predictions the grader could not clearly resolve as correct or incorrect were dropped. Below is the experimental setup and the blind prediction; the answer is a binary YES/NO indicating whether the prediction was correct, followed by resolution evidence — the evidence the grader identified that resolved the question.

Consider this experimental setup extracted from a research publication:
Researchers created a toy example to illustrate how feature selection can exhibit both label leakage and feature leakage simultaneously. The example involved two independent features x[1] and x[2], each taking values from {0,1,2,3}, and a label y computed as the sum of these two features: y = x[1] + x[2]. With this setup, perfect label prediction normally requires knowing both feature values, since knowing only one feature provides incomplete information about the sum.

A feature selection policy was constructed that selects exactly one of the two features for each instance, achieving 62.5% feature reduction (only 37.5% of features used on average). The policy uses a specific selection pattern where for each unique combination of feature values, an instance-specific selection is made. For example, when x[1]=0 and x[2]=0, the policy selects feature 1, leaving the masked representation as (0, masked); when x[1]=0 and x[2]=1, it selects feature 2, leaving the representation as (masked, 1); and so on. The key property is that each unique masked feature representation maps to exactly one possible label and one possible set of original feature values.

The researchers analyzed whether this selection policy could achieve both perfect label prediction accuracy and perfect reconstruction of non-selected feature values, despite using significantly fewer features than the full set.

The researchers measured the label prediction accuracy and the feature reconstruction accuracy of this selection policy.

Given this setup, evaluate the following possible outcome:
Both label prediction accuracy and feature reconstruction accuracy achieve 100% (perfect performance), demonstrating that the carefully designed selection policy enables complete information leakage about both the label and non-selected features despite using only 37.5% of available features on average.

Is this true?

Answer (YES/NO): YES